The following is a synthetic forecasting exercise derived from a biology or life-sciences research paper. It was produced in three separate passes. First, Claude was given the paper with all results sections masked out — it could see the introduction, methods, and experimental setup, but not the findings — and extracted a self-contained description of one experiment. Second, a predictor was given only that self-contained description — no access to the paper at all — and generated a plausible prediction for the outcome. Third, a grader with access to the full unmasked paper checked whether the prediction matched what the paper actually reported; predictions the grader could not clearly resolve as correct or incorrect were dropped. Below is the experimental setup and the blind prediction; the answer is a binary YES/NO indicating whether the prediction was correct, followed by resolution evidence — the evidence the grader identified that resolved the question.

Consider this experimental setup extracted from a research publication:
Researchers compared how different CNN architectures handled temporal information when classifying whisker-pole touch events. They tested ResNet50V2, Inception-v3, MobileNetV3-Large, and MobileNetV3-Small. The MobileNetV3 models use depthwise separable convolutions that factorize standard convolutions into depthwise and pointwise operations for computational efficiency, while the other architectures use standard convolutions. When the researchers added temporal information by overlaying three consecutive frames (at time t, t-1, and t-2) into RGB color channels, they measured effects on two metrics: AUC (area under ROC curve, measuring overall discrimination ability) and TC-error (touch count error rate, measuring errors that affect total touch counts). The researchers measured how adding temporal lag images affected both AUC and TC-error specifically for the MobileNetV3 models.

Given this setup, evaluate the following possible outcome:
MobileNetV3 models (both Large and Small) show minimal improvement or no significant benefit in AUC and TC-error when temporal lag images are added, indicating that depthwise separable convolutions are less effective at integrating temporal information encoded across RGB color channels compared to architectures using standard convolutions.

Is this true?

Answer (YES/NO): NO